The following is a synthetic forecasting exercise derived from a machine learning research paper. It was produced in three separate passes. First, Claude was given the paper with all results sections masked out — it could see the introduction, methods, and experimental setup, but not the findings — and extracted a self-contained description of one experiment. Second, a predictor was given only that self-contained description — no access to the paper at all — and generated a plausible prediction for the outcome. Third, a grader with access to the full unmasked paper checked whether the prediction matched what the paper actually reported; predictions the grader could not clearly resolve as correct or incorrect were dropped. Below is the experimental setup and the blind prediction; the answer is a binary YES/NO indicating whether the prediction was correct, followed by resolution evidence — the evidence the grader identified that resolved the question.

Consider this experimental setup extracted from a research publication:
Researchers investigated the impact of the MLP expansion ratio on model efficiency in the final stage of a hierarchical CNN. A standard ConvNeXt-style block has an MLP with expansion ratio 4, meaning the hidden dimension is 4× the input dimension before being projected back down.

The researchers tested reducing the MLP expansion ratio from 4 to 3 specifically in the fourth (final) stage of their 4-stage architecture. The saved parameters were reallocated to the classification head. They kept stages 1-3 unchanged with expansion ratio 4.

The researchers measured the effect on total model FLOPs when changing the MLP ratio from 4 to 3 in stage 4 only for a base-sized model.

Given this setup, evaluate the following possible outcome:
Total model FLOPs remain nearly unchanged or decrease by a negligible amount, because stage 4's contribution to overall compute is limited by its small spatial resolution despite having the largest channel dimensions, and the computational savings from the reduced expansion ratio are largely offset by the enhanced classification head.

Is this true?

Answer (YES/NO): NO